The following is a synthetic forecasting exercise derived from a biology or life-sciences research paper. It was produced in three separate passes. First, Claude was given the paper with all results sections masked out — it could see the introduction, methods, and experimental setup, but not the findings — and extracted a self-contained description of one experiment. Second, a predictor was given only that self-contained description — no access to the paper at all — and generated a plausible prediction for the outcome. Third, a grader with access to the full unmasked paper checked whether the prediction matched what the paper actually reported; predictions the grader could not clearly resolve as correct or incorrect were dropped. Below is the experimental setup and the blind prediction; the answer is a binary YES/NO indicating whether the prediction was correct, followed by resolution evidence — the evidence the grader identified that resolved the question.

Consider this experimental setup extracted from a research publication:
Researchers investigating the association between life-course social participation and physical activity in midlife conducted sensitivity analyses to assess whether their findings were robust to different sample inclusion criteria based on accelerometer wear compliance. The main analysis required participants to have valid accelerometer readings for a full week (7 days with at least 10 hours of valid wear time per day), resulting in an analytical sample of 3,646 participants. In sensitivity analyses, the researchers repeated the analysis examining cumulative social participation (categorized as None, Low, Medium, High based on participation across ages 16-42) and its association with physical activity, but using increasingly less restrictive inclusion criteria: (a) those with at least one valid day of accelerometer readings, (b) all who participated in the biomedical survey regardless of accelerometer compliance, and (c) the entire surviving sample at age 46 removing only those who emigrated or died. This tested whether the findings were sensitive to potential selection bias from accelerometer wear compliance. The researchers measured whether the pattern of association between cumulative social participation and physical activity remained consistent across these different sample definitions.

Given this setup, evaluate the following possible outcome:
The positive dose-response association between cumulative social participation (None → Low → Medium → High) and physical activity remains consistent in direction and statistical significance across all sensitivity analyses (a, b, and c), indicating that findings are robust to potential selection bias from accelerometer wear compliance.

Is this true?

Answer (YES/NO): YES